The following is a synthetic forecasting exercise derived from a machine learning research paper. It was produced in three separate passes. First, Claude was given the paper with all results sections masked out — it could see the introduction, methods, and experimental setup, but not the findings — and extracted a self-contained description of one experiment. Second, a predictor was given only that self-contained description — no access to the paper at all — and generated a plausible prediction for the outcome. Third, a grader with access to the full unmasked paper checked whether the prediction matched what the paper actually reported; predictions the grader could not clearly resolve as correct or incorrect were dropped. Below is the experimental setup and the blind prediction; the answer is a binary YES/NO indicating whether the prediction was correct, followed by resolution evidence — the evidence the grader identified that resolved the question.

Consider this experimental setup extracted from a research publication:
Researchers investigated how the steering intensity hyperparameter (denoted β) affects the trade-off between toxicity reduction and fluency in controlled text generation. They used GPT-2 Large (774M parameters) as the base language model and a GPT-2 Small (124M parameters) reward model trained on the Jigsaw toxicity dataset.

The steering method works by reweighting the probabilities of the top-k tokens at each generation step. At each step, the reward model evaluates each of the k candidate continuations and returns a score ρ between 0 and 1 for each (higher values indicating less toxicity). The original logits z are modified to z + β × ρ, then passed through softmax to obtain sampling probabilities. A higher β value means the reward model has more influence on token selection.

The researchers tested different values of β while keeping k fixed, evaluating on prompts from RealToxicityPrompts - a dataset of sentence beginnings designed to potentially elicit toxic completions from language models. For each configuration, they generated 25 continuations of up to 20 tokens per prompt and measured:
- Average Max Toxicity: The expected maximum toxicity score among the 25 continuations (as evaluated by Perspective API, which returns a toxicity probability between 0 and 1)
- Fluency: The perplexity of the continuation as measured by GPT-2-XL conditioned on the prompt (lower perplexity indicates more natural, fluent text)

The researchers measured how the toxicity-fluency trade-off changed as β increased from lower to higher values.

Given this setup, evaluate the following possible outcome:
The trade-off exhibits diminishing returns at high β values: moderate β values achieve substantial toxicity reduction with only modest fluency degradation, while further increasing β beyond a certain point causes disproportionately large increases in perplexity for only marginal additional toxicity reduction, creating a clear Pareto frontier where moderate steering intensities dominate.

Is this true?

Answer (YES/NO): YES